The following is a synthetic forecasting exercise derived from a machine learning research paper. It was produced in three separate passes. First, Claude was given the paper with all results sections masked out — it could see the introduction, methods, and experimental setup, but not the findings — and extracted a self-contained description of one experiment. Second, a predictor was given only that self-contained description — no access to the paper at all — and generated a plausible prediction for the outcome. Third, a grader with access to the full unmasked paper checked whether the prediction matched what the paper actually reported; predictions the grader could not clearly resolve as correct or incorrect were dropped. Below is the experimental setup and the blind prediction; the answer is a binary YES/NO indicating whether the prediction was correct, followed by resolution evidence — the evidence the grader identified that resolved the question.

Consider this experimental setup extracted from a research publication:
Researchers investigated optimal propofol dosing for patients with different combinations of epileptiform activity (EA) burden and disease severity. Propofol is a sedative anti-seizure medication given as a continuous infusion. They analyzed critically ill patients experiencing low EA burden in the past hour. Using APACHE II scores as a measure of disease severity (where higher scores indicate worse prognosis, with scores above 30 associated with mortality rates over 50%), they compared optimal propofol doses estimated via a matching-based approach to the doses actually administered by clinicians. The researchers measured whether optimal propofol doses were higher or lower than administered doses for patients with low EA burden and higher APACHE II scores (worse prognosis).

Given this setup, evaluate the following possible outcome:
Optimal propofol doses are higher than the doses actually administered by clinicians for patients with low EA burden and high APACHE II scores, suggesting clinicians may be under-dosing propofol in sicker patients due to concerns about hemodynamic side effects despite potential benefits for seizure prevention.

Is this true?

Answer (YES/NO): NO